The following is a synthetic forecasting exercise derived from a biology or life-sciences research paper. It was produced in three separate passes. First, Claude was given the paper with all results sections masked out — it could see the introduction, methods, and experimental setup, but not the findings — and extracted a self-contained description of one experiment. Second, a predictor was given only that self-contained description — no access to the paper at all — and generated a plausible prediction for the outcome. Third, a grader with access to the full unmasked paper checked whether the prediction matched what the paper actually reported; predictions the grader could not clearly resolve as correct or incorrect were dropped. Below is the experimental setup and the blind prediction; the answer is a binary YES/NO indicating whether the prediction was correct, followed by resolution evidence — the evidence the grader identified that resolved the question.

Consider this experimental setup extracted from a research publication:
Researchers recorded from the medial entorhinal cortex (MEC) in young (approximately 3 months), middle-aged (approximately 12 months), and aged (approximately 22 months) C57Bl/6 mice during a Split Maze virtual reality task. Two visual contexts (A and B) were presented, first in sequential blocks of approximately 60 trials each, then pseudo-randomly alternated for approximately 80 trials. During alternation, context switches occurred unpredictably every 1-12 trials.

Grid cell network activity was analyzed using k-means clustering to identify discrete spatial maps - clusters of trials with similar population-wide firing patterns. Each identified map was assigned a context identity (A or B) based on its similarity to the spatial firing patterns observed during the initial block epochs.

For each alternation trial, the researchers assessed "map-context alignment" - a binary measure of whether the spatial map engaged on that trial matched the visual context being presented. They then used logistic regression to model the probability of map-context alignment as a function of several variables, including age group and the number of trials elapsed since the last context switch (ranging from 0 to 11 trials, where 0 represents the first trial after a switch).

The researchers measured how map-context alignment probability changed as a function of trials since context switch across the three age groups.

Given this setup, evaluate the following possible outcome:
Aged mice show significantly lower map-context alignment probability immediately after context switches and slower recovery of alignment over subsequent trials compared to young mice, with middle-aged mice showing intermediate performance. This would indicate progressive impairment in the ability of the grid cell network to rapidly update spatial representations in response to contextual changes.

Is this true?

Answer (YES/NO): NO